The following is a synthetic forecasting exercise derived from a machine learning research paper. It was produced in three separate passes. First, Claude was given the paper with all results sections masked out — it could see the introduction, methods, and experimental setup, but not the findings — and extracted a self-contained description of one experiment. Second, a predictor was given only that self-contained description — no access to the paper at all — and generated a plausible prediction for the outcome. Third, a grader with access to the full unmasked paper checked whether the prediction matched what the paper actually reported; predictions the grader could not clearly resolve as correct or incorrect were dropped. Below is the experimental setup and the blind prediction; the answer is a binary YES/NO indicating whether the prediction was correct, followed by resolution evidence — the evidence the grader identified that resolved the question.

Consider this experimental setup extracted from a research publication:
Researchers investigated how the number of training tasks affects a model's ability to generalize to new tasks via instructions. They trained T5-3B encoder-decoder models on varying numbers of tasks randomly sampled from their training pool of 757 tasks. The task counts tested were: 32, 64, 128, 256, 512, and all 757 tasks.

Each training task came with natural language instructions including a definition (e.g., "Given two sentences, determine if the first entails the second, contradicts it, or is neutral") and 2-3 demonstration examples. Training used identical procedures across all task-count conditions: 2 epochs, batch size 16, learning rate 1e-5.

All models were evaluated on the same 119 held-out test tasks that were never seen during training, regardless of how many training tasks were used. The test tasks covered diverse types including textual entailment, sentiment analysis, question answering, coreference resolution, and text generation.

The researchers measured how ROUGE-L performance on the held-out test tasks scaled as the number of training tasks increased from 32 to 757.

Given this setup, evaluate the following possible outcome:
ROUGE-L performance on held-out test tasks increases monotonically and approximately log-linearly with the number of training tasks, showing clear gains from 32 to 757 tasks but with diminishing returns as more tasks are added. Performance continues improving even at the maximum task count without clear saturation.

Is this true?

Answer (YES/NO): YES